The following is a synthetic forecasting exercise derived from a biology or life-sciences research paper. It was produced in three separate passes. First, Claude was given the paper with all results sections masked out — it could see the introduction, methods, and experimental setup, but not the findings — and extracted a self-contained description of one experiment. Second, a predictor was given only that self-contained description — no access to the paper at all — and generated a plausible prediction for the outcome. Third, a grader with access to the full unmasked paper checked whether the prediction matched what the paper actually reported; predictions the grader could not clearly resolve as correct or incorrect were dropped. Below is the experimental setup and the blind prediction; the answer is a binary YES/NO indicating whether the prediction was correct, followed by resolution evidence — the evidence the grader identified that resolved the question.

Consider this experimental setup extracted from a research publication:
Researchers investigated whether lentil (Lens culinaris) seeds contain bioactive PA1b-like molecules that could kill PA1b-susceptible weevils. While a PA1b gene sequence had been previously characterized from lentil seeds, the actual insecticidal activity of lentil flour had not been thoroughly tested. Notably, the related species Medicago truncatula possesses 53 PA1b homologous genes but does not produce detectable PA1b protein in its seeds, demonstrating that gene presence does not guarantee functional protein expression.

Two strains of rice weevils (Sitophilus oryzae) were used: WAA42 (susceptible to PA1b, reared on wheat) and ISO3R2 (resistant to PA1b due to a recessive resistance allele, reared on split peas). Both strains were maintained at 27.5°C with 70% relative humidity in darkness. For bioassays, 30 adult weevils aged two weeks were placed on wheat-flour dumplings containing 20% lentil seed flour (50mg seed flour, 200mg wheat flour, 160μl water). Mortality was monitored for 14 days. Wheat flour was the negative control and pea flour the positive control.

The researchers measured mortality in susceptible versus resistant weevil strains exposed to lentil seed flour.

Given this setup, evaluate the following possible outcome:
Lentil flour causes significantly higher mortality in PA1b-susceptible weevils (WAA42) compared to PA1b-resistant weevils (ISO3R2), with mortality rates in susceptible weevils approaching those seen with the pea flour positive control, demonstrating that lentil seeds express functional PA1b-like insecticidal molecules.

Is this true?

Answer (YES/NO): YES